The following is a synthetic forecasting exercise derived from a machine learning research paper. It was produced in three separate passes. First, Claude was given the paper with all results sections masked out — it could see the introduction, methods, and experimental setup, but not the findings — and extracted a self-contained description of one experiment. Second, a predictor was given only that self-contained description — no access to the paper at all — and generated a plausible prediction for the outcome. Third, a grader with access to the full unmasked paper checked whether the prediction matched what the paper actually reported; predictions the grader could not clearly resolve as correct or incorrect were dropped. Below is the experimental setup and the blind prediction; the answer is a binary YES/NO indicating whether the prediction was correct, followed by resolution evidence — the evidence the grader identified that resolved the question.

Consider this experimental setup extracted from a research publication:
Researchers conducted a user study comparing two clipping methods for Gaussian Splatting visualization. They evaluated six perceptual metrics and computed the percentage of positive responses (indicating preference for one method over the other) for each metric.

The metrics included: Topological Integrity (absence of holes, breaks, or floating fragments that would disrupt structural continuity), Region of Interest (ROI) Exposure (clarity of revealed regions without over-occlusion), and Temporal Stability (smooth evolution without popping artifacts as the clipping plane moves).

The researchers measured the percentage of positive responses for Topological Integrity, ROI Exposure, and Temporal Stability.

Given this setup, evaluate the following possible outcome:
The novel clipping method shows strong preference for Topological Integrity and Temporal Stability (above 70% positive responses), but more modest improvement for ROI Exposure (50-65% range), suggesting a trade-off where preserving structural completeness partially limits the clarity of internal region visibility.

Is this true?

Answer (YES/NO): NO